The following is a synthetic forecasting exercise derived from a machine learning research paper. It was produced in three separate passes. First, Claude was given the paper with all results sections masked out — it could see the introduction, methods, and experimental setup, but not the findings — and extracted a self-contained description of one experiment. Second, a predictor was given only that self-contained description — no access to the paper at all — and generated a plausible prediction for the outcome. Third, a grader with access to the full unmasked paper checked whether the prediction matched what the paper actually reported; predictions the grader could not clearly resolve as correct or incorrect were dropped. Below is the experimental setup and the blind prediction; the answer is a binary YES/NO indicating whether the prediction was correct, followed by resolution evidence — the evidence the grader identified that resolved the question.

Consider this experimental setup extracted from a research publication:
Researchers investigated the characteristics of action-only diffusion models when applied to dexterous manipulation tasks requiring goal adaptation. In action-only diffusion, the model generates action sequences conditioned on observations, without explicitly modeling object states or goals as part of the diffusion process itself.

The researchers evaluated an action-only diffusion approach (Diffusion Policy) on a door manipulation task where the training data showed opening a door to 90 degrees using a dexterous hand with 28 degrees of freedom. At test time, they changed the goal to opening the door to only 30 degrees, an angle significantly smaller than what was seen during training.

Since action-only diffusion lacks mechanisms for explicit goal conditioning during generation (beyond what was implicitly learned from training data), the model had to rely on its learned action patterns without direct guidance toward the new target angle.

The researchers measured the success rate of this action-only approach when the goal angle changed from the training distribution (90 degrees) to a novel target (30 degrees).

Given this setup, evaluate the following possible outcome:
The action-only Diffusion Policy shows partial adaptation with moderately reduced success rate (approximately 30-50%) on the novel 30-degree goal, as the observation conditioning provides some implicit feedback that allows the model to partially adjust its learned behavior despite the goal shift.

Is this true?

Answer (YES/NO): NO